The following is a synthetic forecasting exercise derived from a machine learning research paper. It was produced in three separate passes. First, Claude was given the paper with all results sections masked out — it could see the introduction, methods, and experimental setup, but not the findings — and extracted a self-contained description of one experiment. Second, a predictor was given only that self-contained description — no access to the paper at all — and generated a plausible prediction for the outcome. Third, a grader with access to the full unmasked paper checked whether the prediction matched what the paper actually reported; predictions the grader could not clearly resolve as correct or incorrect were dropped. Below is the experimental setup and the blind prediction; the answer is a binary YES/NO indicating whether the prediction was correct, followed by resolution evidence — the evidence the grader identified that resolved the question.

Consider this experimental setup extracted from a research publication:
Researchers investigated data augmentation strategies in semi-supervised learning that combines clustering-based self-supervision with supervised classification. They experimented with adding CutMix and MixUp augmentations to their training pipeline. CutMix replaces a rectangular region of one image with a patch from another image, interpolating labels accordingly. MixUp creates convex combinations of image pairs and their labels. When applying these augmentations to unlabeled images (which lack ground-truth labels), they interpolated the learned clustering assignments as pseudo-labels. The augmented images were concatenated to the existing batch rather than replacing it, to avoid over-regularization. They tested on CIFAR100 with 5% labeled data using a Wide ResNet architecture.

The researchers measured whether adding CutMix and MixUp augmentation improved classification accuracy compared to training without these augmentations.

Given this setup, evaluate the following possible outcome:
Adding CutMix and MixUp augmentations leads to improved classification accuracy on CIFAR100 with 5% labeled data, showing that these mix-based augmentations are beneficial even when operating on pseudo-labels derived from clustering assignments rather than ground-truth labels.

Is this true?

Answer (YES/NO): YES